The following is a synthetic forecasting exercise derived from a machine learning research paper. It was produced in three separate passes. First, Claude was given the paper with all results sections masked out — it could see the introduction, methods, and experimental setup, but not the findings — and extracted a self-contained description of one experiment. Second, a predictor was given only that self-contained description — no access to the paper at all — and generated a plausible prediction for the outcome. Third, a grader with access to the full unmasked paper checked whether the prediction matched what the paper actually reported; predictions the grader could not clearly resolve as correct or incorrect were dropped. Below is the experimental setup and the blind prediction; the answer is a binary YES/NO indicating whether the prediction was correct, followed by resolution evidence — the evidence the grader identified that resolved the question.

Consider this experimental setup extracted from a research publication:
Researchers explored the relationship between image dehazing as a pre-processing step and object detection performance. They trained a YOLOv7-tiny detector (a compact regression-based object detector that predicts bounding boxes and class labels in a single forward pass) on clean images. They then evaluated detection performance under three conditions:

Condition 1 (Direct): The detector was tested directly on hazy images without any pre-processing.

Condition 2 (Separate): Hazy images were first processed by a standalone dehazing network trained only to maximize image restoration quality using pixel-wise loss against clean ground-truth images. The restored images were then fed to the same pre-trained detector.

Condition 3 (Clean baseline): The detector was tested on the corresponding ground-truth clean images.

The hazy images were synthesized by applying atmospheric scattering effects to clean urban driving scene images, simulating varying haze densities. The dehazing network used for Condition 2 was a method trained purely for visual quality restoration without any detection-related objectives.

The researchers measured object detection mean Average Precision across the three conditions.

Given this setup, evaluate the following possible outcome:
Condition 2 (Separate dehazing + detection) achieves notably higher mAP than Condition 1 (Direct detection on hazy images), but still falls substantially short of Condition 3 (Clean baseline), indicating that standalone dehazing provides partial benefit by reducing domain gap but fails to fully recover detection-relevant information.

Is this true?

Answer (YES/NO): NO